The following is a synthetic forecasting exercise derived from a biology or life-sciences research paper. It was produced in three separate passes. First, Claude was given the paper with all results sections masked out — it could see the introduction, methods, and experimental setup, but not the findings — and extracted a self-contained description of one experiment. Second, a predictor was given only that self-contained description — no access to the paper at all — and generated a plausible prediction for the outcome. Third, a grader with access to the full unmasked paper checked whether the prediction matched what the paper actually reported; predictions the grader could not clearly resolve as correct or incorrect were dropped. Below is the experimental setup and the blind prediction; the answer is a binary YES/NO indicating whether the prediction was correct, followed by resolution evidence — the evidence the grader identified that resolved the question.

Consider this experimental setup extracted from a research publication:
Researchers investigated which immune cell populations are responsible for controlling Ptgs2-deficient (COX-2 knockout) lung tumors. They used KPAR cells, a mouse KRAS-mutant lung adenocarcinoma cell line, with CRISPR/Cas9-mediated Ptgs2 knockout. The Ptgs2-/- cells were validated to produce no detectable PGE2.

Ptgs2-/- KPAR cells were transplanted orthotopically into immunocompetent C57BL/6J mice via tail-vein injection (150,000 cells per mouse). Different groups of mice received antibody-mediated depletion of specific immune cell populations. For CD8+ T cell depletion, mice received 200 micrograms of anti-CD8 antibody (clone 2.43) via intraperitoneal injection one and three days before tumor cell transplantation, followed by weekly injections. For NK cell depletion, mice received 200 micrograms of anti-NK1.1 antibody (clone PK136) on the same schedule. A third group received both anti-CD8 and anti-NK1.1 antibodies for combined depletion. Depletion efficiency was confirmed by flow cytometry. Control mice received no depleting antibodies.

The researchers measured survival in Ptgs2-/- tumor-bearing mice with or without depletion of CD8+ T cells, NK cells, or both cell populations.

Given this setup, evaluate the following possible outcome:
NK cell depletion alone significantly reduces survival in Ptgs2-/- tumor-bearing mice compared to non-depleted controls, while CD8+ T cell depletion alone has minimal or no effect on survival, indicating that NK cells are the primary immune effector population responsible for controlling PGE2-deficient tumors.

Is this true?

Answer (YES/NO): NO